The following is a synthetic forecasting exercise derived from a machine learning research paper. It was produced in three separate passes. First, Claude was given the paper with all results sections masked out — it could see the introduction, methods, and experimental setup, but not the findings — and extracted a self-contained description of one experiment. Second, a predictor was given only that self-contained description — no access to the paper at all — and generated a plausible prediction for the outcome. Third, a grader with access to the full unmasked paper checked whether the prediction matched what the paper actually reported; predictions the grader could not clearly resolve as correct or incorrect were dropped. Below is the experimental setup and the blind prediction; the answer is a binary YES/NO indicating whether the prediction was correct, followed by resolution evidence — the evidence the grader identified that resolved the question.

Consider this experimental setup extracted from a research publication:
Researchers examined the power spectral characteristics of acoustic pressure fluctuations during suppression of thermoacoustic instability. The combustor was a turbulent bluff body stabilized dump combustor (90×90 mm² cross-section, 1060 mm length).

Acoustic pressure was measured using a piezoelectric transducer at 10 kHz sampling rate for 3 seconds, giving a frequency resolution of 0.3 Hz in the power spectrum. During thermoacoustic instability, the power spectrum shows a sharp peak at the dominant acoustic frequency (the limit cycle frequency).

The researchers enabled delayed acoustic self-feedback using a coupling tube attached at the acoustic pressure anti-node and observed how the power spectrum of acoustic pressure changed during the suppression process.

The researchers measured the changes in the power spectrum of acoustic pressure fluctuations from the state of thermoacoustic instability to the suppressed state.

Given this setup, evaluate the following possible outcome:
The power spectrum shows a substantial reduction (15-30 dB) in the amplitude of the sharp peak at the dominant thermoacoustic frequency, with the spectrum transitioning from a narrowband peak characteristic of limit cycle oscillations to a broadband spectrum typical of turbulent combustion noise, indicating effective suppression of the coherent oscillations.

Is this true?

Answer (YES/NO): YES